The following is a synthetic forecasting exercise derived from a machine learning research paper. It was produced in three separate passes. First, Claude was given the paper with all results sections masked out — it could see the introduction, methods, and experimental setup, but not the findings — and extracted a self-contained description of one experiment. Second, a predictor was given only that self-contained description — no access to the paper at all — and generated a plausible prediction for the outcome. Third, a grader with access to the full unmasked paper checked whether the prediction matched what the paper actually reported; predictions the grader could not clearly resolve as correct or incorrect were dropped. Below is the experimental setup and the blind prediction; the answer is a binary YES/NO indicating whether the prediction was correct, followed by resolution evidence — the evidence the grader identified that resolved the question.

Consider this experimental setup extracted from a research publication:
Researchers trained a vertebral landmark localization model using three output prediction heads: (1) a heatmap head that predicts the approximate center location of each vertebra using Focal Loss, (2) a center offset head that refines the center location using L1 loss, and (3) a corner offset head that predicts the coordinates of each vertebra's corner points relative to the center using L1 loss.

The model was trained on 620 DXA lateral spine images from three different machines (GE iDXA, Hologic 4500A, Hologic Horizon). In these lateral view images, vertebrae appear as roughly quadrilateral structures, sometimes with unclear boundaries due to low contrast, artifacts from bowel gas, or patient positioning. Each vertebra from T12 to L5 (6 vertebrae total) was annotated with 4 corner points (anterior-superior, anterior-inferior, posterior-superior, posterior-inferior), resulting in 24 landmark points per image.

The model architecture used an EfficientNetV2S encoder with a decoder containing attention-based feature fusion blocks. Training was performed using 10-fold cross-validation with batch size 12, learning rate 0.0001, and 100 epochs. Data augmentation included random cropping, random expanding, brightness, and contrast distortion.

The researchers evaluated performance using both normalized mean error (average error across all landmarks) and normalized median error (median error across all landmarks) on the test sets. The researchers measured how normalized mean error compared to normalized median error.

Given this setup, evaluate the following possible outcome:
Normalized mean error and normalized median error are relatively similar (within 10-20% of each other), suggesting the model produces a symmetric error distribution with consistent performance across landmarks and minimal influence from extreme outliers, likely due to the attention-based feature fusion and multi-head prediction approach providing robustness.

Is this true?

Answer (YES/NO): NO